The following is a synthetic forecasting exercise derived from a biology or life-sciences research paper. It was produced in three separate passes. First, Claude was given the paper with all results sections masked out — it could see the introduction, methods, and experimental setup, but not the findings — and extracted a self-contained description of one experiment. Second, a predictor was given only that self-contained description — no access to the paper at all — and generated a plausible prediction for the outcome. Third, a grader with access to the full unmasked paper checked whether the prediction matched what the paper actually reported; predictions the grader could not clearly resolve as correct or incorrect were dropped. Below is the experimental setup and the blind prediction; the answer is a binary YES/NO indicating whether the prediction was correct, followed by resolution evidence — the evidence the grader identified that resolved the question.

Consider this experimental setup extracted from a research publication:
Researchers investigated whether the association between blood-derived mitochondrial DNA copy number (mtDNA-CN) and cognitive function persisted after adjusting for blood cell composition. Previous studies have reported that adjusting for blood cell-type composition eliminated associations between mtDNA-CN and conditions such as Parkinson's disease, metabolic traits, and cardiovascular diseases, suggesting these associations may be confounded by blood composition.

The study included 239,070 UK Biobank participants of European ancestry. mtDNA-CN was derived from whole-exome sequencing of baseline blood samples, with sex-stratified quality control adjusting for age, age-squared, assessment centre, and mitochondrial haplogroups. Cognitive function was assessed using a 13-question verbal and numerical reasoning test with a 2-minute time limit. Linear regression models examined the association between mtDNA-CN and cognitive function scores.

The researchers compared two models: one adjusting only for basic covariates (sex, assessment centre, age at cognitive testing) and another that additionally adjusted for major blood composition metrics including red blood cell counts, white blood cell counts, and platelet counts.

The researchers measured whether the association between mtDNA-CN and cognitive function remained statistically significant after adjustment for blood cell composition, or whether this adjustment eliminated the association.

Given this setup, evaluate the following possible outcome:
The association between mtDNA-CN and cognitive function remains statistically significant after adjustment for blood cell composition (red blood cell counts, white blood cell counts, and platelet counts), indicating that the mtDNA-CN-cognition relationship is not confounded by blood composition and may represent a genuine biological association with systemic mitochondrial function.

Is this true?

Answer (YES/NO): YES